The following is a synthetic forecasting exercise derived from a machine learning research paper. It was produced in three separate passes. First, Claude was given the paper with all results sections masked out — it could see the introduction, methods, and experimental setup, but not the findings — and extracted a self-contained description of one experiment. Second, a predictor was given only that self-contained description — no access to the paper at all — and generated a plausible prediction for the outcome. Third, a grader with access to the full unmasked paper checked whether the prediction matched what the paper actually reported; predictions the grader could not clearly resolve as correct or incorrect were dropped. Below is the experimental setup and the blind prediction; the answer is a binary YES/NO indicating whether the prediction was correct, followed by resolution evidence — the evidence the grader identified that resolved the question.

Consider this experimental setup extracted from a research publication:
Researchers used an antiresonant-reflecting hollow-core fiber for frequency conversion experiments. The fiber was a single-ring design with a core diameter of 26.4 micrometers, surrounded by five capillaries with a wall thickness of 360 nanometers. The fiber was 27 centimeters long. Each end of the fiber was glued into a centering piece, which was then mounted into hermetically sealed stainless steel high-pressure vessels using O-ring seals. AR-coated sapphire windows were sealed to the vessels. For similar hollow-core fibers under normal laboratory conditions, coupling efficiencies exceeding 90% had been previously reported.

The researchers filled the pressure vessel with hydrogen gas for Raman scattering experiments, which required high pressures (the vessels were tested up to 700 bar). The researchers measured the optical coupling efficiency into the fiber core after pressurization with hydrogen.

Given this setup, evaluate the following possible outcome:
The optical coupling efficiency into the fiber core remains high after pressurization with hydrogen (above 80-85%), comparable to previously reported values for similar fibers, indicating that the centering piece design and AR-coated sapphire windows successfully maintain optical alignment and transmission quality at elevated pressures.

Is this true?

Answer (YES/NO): NO